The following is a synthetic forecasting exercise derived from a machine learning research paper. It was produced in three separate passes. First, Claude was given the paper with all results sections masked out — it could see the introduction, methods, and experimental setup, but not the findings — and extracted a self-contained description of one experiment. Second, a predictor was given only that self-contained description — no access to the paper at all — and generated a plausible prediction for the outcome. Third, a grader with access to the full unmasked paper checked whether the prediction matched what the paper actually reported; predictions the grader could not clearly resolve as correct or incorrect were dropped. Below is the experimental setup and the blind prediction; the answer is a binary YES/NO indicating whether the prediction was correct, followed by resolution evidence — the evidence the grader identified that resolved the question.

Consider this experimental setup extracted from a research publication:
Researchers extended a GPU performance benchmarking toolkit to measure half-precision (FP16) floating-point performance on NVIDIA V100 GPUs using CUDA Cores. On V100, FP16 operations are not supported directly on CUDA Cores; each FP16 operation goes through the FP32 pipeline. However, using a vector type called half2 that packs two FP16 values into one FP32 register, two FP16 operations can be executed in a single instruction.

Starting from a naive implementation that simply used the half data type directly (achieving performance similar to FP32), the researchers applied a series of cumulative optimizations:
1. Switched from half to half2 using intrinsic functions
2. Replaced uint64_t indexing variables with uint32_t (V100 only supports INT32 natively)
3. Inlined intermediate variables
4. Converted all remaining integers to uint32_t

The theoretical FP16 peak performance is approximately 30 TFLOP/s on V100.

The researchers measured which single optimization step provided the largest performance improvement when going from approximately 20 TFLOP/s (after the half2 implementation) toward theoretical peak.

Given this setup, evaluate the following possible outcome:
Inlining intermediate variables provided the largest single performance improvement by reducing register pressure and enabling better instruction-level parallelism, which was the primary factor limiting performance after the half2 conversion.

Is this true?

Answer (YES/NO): NO